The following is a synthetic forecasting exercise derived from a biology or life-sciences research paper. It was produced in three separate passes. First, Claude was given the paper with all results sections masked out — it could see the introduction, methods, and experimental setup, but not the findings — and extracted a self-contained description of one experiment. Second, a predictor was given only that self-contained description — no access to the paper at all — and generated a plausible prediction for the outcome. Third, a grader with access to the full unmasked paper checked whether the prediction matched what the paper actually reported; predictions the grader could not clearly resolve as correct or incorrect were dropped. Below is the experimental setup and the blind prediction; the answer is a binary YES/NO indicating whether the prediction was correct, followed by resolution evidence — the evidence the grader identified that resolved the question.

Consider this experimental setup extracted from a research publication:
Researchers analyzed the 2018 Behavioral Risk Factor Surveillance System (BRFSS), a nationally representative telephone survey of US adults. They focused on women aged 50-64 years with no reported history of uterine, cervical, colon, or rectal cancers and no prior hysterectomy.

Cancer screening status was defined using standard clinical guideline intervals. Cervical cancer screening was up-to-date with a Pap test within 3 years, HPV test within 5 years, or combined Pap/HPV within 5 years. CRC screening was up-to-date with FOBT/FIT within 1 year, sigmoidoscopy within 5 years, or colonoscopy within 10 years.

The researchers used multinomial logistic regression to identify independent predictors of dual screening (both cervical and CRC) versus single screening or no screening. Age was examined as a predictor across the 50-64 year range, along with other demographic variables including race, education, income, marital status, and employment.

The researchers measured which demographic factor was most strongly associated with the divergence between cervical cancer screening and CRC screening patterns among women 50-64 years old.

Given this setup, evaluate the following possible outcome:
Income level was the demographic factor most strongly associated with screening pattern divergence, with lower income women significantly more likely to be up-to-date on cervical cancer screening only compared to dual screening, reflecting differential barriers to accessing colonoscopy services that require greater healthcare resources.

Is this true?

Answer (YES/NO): NO